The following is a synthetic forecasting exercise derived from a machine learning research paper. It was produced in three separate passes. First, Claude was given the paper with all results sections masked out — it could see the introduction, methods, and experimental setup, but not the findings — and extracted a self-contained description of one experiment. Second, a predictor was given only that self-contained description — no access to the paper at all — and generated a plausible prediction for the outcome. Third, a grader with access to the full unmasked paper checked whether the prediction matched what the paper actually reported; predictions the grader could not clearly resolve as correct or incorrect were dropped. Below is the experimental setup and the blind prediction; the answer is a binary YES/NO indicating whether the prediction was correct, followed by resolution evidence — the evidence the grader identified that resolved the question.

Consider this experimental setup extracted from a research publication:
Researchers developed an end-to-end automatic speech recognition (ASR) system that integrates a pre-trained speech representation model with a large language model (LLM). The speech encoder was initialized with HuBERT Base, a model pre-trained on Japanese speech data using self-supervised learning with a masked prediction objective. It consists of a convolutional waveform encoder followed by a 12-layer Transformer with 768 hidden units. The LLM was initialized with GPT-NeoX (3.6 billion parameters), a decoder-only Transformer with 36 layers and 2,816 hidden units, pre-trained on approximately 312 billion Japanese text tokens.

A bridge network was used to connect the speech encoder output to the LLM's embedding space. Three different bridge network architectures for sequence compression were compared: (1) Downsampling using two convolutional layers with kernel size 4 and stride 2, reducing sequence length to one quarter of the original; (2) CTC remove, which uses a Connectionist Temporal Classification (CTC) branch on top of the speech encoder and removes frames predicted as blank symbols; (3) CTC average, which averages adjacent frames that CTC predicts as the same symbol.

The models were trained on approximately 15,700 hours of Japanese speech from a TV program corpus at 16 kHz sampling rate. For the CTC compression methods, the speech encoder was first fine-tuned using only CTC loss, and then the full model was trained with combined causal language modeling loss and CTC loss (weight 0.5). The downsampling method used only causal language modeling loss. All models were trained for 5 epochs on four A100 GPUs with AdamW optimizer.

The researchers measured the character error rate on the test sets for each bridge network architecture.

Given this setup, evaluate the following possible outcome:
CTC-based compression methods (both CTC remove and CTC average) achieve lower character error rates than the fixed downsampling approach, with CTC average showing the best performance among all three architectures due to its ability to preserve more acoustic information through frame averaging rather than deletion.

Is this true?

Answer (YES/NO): NO